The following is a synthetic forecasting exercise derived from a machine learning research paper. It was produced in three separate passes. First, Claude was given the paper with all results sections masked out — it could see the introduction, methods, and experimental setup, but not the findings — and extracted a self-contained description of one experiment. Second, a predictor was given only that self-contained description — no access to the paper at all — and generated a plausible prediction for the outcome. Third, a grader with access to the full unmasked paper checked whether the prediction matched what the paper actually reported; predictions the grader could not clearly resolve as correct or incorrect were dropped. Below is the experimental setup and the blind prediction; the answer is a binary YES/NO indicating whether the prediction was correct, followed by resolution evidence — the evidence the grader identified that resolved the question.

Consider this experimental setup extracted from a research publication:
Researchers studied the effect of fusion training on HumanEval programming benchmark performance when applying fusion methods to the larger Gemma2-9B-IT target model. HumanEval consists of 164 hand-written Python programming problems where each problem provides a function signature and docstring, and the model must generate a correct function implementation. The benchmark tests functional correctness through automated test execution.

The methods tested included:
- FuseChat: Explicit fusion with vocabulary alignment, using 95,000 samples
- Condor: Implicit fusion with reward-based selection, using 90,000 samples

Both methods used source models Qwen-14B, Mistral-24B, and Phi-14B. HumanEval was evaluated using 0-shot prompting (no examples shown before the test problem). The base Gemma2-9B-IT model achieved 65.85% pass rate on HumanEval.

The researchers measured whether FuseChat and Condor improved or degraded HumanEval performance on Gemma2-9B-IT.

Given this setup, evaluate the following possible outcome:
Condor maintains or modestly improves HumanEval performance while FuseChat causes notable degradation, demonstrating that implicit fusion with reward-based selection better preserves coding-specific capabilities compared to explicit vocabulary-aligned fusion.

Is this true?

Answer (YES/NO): NO